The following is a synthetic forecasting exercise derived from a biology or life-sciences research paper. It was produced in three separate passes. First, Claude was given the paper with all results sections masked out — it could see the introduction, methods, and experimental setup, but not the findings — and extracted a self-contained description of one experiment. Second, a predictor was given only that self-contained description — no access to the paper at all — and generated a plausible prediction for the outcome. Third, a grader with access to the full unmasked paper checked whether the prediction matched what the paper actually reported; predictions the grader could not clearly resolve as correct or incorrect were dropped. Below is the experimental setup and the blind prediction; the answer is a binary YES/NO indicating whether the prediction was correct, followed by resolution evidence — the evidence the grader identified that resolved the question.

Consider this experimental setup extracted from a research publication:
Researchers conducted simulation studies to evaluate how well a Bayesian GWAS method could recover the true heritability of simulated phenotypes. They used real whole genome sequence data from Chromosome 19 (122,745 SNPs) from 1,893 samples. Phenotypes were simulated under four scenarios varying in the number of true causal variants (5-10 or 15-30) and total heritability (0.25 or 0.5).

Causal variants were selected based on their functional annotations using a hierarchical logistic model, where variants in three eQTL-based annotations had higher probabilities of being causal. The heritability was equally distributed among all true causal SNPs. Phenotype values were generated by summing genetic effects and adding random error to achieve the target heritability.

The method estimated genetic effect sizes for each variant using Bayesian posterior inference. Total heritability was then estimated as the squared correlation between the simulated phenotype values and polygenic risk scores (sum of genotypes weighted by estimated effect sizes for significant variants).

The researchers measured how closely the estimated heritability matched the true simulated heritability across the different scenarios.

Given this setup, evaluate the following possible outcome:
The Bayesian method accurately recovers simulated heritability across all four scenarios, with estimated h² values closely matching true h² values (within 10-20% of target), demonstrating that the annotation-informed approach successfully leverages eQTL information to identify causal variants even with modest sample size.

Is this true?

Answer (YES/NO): NO